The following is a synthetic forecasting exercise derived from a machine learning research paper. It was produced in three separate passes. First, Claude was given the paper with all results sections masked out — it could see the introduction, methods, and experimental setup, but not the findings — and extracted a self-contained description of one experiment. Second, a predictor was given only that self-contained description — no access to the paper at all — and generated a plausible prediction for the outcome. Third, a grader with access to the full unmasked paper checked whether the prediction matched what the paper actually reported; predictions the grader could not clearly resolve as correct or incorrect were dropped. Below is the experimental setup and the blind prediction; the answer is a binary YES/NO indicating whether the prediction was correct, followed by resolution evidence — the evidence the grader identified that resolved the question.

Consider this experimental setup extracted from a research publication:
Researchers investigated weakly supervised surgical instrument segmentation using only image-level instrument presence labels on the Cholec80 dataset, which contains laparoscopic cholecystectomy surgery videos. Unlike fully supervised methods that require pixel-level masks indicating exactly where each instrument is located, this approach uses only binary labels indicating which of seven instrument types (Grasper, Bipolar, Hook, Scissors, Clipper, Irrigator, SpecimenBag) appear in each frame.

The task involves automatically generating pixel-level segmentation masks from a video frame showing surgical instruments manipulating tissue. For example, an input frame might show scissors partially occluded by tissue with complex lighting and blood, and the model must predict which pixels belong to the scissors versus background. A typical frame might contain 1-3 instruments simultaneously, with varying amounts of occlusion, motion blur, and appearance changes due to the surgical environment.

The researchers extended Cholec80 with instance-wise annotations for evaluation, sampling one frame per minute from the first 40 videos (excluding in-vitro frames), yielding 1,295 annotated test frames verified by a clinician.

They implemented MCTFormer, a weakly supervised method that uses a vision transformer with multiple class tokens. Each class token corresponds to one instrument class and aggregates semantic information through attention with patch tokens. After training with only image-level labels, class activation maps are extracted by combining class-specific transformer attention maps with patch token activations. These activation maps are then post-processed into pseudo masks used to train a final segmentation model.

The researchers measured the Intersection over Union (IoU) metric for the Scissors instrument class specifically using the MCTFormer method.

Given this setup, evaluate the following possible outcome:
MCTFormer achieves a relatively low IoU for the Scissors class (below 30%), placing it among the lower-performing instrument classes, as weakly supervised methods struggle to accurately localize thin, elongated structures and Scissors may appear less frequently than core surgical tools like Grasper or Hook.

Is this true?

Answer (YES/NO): YES